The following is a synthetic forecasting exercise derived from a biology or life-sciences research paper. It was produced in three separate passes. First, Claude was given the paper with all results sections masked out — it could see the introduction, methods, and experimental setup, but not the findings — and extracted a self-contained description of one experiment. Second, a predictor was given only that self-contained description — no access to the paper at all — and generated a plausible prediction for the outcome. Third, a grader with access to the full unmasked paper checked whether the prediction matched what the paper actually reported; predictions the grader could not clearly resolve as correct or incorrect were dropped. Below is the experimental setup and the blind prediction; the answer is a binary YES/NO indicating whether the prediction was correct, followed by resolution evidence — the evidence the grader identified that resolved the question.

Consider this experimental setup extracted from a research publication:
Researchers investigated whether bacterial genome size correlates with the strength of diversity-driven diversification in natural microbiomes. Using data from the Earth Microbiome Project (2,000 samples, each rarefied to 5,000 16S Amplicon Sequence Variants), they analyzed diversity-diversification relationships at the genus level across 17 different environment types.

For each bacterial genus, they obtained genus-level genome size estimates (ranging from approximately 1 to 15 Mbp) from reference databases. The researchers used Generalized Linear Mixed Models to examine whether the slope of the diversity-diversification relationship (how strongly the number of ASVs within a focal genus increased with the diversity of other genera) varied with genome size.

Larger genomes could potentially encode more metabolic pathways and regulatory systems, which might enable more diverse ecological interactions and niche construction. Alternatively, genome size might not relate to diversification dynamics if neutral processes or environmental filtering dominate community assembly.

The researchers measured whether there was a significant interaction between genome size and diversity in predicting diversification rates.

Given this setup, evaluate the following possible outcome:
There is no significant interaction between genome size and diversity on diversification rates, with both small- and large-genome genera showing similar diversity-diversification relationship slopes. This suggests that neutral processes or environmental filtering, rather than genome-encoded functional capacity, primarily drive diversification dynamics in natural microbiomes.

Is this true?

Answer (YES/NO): NO